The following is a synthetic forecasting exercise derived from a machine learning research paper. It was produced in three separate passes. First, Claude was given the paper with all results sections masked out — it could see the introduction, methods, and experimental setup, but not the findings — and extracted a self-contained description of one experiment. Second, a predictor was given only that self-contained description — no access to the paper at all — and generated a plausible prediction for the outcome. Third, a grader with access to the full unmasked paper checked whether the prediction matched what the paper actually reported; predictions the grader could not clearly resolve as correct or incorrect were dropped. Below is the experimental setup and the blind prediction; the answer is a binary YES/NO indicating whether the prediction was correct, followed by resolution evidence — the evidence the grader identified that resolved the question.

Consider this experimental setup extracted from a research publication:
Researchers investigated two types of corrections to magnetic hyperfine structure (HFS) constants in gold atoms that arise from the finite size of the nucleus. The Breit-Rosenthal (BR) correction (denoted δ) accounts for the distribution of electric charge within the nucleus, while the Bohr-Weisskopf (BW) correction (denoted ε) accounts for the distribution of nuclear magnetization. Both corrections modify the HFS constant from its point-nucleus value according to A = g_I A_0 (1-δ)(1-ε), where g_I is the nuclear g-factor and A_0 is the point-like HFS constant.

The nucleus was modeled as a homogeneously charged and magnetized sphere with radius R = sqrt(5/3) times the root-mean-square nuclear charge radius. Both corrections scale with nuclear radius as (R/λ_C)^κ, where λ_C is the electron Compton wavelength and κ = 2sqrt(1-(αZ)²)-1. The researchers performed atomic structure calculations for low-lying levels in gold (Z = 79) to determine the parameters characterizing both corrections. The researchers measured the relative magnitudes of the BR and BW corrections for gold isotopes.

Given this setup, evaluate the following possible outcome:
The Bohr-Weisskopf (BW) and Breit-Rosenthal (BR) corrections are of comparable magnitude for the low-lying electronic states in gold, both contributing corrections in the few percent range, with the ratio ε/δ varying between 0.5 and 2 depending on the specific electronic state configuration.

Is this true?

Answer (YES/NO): NO